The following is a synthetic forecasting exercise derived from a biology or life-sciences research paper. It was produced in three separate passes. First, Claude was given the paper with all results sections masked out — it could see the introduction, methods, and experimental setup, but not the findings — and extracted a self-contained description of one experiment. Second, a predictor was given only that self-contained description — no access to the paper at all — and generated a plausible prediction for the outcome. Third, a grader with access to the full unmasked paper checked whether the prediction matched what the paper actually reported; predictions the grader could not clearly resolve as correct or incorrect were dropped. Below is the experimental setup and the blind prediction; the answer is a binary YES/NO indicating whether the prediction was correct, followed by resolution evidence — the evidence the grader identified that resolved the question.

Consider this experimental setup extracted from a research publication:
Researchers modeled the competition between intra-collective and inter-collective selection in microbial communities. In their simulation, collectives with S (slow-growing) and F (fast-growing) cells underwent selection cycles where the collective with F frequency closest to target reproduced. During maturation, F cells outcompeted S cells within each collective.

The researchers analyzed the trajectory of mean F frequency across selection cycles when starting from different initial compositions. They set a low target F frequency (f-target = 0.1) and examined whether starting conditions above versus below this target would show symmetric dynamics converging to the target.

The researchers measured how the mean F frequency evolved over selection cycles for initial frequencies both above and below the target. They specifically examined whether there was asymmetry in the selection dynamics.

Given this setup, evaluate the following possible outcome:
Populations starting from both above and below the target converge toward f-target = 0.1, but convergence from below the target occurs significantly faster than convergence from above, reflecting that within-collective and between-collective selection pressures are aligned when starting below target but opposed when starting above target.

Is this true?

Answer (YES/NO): NO